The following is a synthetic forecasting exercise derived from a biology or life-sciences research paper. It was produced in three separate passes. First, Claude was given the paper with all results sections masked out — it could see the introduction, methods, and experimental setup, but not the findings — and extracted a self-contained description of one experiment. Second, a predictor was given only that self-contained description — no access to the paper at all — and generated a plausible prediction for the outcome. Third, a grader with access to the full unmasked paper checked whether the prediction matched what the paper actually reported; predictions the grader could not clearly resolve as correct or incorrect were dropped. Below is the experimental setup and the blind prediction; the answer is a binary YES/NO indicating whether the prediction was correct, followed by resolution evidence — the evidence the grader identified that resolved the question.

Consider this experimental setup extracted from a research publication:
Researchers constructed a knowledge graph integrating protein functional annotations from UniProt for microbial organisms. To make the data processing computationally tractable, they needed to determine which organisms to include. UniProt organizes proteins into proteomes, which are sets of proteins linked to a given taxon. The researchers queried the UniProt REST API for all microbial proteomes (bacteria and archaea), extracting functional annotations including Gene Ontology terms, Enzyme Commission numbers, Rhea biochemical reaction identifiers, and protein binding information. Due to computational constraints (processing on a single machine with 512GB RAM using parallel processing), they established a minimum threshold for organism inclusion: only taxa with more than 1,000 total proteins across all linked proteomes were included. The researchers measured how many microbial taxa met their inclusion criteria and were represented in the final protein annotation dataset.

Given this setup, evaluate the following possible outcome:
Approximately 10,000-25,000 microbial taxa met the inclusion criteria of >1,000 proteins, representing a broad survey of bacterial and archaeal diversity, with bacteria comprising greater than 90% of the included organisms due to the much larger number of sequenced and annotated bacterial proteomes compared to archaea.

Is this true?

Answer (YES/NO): NO